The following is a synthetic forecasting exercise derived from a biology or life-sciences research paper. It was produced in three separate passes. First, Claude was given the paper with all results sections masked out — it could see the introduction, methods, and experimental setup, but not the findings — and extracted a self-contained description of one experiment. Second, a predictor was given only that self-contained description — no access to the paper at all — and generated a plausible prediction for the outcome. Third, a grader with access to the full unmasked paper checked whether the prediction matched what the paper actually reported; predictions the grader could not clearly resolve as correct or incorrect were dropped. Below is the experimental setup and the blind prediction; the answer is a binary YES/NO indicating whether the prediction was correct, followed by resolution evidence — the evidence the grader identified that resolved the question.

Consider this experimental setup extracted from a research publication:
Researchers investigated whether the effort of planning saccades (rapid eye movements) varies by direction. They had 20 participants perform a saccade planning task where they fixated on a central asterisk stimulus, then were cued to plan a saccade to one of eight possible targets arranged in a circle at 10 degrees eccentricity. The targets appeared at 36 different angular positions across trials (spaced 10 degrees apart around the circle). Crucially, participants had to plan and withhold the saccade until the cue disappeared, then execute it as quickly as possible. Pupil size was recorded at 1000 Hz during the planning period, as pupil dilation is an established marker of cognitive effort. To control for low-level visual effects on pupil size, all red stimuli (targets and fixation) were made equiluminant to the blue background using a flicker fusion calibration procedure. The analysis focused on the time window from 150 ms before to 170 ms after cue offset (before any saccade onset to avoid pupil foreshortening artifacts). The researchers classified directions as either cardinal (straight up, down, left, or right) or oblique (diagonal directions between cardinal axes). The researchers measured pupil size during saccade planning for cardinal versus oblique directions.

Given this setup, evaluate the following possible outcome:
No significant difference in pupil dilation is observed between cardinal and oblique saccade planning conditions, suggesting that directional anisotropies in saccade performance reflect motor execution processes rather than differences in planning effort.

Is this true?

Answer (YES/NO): NO